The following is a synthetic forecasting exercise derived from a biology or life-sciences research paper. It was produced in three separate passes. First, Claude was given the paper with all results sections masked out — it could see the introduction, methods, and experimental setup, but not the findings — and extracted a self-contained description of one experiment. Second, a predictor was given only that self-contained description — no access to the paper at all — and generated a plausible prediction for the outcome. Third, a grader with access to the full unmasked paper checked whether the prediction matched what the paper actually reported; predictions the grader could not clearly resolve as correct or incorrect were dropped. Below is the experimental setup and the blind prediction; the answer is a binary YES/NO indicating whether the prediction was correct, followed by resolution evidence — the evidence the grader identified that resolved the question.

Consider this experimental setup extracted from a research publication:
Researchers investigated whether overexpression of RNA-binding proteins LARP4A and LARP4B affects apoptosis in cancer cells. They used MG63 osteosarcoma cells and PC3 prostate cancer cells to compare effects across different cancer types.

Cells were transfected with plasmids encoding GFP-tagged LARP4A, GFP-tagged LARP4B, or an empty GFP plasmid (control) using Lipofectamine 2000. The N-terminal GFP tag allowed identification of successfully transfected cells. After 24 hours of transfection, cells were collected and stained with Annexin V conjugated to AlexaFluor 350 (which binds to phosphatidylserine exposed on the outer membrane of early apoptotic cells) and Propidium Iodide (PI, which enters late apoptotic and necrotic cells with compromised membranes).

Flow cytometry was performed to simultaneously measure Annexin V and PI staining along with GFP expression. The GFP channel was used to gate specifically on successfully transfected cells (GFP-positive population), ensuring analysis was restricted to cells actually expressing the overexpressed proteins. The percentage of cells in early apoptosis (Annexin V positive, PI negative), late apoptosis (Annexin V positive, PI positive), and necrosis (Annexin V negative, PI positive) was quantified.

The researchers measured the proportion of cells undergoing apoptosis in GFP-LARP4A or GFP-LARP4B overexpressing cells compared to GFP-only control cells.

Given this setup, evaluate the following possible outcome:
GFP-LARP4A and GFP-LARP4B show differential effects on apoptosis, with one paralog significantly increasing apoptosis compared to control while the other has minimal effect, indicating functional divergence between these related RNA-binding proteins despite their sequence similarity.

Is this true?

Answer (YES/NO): NO